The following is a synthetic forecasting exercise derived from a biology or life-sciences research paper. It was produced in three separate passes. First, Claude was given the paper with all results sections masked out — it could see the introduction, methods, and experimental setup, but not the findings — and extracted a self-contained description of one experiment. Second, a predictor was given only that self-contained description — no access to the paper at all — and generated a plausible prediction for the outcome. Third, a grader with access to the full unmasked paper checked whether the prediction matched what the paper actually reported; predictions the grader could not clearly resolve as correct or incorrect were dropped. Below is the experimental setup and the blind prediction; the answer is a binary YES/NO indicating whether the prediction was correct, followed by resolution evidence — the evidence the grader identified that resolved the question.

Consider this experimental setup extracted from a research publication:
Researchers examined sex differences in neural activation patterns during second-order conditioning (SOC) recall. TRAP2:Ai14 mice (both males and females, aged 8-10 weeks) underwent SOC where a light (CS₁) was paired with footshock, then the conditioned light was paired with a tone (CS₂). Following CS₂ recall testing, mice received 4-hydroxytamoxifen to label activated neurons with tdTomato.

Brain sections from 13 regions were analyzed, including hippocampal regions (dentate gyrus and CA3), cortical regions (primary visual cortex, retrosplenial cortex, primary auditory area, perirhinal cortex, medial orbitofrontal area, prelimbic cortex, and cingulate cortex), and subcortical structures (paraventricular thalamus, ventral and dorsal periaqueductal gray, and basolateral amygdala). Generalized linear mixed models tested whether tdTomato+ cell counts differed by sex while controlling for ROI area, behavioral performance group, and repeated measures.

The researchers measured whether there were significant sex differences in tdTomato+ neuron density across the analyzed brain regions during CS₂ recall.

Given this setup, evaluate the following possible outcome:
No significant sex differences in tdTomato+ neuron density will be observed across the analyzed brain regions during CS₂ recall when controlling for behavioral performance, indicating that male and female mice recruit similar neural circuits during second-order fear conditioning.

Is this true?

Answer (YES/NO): YES